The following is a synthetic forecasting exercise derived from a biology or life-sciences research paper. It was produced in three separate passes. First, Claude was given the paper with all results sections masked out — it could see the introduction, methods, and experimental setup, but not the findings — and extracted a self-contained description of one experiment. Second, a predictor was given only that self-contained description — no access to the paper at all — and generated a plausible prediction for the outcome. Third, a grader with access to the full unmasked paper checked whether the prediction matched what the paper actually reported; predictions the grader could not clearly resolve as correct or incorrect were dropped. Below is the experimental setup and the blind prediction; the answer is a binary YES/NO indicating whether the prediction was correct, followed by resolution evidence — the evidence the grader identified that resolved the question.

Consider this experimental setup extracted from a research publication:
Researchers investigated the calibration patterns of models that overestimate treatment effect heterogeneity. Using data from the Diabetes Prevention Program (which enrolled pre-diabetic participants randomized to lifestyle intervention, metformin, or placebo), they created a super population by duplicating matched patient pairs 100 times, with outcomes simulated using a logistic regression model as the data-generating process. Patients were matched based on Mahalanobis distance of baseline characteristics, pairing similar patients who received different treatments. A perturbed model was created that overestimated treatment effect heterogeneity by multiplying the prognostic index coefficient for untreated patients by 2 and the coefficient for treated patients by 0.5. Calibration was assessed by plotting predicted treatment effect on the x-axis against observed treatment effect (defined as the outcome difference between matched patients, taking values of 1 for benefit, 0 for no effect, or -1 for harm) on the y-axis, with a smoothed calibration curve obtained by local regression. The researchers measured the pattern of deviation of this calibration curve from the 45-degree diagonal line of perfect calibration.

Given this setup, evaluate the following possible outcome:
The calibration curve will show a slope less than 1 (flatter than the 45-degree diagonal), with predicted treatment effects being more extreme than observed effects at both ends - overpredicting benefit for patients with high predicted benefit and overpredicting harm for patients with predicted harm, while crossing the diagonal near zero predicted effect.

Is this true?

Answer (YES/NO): YES